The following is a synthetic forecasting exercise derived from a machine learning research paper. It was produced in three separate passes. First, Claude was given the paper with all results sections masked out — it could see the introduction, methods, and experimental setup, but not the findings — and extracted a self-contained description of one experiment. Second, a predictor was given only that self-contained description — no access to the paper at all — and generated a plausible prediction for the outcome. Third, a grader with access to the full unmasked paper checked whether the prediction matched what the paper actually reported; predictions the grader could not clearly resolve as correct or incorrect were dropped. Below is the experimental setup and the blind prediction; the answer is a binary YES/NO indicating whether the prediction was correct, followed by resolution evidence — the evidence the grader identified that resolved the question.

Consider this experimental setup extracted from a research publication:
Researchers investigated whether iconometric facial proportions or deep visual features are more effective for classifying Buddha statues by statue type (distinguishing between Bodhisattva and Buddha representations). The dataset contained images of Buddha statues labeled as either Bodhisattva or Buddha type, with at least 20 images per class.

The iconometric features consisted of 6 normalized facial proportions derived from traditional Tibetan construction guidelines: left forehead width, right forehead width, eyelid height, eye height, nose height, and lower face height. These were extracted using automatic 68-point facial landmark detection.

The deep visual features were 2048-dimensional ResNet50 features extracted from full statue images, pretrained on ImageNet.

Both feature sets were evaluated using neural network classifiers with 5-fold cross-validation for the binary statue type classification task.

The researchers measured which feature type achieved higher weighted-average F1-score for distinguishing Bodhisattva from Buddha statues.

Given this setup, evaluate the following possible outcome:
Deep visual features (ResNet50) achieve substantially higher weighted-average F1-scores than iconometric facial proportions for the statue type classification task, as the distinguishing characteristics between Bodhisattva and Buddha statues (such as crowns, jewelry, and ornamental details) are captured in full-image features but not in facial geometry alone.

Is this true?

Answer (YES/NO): YES